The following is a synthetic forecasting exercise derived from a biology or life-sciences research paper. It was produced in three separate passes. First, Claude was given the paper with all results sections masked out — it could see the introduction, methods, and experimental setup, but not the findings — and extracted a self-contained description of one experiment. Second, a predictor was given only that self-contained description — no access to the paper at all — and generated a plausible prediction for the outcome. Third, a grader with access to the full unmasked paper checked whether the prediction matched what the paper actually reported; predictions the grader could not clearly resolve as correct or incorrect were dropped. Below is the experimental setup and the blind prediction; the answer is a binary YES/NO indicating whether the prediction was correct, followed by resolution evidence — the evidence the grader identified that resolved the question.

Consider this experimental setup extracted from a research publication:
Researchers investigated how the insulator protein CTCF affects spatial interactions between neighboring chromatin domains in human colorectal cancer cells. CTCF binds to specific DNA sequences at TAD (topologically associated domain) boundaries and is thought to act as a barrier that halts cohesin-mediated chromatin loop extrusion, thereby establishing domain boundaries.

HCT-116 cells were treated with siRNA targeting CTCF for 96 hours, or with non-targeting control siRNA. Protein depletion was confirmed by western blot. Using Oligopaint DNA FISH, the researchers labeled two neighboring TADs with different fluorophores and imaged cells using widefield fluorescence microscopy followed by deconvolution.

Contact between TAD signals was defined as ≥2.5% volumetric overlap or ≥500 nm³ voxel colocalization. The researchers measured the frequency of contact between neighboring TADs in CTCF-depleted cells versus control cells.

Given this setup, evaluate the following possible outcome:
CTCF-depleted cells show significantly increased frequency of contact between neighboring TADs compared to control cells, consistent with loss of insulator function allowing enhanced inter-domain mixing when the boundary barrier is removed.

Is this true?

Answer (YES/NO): YES